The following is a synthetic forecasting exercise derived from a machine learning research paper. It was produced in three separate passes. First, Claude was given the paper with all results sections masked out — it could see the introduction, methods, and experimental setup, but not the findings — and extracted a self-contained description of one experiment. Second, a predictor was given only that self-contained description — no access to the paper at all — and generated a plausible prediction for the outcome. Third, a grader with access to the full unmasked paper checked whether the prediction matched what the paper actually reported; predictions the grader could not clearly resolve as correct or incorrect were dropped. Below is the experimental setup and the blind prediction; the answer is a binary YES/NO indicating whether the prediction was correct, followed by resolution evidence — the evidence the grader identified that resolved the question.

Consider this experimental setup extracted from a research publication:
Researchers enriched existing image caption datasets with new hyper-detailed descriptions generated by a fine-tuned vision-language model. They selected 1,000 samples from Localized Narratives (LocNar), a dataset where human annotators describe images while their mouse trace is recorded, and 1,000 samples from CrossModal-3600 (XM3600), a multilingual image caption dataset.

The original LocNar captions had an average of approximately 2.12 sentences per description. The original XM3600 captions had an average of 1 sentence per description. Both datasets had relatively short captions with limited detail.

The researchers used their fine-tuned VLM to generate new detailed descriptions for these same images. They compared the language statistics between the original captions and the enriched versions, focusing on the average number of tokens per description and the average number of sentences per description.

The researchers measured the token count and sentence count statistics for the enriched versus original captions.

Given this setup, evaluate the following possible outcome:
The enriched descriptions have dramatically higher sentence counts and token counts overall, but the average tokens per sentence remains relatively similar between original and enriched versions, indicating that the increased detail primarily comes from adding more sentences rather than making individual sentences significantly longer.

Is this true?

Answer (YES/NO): NO